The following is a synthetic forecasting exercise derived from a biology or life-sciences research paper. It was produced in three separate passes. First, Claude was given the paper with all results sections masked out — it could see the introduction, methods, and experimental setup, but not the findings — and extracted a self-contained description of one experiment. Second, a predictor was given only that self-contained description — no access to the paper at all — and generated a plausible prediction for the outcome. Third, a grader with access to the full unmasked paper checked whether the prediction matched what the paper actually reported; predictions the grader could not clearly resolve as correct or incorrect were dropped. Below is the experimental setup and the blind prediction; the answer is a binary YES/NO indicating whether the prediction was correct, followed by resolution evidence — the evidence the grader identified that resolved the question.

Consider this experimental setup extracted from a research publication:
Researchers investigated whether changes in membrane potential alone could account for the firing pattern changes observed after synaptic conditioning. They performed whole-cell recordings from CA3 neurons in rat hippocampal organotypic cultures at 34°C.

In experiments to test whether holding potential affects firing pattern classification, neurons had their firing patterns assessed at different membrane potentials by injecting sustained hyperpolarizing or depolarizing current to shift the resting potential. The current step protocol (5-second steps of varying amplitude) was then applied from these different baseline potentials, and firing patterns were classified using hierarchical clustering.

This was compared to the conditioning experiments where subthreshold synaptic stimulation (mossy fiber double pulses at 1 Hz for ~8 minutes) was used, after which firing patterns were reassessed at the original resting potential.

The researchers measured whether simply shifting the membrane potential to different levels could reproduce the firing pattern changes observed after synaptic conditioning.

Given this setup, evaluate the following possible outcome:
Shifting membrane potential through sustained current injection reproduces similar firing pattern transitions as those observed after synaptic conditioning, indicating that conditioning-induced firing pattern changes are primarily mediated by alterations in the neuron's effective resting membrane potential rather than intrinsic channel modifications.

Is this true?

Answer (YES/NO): NO